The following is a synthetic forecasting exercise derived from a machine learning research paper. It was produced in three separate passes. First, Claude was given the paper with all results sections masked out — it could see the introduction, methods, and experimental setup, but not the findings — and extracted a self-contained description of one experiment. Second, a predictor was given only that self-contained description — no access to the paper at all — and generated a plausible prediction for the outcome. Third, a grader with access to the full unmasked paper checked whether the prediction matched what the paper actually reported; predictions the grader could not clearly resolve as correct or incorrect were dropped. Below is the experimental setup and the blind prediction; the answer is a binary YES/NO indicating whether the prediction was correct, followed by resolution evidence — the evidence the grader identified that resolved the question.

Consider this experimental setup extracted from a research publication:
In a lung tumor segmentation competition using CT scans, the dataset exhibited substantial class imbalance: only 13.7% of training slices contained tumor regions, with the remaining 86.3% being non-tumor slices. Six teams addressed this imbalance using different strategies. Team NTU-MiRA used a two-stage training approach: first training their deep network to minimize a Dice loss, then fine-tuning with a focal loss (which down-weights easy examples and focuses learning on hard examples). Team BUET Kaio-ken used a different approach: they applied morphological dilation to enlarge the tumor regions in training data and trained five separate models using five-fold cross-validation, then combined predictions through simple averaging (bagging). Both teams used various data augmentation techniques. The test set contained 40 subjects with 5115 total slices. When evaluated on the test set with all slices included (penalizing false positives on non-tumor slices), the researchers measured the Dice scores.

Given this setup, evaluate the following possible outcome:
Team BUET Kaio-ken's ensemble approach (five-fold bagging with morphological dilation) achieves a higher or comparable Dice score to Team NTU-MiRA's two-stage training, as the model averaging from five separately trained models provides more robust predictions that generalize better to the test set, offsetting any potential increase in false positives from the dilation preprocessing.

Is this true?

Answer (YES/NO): YES